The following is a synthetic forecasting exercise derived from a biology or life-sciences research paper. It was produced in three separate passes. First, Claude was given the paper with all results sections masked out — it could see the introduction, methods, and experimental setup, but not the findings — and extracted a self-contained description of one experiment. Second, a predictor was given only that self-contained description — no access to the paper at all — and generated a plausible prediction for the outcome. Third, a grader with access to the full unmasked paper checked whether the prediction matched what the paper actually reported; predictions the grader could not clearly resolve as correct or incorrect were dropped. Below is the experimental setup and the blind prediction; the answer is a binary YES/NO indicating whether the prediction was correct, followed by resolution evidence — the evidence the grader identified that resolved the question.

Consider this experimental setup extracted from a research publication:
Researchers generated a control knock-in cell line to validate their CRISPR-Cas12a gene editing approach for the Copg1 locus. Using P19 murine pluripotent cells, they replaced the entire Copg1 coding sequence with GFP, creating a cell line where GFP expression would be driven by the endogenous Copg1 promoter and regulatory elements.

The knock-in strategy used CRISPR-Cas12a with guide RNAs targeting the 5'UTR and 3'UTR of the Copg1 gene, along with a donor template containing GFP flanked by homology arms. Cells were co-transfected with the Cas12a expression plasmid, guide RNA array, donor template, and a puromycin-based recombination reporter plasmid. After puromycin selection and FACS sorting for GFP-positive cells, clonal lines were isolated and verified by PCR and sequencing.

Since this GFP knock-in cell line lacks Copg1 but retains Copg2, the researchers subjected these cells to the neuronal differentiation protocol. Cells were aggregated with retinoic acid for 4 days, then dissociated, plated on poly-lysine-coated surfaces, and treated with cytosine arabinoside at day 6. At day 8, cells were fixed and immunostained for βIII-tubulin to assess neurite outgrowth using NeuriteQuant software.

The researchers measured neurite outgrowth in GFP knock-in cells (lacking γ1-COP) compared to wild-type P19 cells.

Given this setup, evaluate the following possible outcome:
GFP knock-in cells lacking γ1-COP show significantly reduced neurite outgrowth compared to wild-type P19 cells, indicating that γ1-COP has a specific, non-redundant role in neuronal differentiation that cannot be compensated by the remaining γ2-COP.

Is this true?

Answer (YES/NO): YES